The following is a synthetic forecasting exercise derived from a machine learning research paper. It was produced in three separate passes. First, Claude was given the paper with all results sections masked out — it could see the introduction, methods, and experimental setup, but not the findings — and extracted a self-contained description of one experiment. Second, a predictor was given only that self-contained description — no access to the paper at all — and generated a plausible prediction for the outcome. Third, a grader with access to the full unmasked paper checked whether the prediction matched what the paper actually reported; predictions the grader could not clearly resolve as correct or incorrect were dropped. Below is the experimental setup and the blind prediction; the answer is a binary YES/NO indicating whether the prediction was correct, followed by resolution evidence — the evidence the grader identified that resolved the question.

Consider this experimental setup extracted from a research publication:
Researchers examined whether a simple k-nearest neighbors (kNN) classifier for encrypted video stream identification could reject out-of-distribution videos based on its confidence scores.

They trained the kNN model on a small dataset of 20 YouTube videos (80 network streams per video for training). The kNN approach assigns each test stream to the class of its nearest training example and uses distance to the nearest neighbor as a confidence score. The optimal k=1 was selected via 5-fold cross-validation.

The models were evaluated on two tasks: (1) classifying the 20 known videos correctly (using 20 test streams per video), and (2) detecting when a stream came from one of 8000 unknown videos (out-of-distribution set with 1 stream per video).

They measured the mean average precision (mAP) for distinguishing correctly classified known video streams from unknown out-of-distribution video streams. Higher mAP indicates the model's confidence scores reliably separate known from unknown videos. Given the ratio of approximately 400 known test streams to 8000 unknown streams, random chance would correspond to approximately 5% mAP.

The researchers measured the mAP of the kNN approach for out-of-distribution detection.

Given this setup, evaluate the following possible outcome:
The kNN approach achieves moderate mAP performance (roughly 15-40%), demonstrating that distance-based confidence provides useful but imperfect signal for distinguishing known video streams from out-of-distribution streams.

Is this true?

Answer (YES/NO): NO